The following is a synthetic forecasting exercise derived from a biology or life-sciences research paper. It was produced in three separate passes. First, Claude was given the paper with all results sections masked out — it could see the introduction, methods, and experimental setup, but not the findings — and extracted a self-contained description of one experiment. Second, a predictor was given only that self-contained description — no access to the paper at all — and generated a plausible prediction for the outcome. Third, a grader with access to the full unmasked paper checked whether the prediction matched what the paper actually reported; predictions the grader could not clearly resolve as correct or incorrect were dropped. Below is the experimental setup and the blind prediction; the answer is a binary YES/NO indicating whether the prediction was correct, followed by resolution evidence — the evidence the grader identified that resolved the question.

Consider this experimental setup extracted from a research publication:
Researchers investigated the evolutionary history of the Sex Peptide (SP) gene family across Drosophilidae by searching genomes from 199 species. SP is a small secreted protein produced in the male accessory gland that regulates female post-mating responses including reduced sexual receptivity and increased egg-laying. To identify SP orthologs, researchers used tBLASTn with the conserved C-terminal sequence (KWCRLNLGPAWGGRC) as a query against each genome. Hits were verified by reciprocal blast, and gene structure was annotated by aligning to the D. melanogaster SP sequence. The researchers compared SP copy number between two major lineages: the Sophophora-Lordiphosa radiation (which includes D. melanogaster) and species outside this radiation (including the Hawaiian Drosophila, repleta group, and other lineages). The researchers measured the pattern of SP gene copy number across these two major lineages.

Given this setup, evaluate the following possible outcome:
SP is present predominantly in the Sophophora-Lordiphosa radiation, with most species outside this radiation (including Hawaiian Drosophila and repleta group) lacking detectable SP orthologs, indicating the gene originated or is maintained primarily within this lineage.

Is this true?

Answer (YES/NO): NO